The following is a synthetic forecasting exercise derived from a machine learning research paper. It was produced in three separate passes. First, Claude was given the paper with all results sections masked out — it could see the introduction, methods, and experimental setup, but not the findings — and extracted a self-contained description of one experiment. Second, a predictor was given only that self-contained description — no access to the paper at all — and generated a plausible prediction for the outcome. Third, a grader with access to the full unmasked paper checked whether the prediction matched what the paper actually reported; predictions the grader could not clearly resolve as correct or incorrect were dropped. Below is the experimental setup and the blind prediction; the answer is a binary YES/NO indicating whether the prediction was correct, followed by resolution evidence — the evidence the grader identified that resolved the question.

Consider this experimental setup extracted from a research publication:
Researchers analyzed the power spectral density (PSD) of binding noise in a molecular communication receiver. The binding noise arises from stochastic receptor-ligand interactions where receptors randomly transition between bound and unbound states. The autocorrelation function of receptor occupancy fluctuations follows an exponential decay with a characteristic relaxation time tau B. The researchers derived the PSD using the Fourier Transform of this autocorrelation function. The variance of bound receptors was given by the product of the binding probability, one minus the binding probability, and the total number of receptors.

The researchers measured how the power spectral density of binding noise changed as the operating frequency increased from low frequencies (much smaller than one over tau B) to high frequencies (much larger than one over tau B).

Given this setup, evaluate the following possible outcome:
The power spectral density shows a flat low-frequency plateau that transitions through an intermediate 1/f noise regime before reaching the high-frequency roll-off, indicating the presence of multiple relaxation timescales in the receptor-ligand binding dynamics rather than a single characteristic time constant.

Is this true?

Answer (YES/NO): NO